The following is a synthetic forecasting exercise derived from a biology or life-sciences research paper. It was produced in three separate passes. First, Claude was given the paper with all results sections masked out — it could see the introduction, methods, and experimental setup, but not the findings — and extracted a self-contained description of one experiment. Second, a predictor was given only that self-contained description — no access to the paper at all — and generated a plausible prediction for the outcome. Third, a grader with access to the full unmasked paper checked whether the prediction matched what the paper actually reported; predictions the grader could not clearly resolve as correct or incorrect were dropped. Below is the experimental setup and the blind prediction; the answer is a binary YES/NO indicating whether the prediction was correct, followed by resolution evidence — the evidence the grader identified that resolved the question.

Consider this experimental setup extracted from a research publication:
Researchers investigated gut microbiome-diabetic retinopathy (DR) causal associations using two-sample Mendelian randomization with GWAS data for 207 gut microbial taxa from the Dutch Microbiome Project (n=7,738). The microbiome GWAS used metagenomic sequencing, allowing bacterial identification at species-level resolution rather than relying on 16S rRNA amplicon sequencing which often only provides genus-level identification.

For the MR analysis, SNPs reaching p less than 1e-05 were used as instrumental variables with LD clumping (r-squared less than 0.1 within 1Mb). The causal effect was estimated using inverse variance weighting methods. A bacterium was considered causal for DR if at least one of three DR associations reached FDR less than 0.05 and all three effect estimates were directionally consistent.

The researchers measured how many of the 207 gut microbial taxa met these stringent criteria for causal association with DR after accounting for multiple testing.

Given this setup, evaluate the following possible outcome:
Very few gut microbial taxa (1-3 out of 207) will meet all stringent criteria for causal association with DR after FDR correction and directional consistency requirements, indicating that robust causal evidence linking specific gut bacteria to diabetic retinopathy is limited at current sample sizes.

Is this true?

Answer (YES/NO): NO